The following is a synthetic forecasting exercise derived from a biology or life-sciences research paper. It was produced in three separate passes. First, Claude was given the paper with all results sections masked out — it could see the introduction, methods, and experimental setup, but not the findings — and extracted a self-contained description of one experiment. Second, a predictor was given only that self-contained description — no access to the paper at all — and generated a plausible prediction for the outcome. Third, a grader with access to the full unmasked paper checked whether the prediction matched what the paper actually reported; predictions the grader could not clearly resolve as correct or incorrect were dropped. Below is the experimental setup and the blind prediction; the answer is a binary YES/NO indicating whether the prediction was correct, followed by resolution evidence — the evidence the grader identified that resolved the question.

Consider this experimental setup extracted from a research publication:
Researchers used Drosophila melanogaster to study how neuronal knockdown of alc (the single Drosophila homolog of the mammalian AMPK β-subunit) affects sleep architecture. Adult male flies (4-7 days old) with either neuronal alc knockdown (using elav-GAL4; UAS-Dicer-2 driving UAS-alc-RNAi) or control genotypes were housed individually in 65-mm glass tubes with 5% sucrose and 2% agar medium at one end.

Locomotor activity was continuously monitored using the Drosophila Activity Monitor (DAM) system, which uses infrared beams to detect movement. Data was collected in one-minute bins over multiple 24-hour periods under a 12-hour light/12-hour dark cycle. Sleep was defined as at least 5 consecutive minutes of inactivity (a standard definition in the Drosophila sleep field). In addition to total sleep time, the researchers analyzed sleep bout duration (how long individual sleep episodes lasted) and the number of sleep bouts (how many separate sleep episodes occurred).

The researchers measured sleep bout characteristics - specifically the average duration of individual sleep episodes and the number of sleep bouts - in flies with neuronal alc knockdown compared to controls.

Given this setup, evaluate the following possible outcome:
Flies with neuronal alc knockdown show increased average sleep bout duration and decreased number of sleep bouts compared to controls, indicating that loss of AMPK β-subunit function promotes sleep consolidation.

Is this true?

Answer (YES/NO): NO